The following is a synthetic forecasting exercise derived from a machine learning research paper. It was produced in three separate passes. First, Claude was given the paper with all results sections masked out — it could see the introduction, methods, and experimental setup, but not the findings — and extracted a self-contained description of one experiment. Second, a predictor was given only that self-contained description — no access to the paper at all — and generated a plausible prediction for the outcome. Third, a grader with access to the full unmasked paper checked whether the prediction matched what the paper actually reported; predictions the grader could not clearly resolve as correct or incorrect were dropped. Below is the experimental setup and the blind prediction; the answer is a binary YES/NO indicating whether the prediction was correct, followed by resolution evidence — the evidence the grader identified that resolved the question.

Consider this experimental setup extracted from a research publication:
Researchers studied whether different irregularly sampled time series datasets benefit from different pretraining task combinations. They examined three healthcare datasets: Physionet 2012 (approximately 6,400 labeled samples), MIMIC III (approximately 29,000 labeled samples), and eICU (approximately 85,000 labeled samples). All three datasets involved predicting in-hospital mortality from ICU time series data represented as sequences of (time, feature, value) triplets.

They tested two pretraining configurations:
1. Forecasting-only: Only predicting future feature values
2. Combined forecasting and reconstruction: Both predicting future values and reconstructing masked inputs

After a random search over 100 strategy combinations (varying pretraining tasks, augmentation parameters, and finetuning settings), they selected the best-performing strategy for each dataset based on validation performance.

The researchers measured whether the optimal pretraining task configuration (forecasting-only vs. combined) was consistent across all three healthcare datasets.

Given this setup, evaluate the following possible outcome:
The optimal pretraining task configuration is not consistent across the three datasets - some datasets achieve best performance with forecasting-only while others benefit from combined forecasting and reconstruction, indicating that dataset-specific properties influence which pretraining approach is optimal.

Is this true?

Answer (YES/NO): YES